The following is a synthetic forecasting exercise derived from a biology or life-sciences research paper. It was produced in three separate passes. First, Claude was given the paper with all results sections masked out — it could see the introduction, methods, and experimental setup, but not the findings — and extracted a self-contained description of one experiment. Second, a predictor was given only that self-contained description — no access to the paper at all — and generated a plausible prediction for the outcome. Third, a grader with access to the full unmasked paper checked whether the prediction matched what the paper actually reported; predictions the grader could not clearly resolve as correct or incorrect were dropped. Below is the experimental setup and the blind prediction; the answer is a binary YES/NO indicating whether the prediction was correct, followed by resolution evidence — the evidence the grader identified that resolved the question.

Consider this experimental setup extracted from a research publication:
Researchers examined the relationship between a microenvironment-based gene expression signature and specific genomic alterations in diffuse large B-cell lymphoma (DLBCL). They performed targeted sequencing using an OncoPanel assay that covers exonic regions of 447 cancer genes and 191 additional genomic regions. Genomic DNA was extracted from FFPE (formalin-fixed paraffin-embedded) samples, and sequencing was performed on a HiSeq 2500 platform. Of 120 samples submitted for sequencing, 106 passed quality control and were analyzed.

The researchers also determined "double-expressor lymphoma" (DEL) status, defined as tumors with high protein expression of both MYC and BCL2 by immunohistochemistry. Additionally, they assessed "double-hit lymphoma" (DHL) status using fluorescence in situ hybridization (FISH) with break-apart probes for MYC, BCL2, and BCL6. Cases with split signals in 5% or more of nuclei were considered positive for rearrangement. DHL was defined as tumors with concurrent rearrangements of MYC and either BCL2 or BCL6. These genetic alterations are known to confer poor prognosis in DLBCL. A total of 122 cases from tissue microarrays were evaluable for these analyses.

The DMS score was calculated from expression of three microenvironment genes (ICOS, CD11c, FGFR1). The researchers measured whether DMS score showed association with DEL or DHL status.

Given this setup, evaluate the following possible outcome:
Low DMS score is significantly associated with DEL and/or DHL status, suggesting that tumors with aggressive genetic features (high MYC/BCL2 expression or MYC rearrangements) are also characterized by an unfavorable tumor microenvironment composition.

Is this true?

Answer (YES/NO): YES